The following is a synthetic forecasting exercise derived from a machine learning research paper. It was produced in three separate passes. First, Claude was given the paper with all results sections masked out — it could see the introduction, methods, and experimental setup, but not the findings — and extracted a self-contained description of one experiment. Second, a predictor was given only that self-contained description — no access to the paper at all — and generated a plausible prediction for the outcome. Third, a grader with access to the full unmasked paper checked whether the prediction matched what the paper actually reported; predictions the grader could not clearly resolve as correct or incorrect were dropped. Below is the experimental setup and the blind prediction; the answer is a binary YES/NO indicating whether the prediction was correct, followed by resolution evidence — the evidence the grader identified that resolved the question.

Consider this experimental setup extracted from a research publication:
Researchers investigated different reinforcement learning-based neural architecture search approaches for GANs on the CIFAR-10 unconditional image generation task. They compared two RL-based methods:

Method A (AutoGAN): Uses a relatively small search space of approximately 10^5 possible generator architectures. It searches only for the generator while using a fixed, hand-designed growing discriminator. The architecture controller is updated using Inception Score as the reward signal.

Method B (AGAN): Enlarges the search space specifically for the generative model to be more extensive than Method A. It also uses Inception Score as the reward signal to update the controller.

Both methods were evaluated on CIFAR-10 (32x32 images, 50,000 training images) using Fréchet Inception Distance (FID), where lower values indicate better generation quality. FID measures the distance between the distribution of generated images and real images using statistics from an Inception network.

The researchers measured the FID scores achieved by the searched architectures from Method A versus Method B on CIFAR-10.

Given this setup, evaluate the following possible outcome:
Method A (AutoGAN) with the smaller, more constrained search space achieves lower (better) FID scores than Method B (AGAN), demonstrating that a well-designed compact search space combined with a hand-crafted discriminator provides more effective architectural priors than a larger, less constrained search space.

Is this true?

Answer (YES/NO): YES